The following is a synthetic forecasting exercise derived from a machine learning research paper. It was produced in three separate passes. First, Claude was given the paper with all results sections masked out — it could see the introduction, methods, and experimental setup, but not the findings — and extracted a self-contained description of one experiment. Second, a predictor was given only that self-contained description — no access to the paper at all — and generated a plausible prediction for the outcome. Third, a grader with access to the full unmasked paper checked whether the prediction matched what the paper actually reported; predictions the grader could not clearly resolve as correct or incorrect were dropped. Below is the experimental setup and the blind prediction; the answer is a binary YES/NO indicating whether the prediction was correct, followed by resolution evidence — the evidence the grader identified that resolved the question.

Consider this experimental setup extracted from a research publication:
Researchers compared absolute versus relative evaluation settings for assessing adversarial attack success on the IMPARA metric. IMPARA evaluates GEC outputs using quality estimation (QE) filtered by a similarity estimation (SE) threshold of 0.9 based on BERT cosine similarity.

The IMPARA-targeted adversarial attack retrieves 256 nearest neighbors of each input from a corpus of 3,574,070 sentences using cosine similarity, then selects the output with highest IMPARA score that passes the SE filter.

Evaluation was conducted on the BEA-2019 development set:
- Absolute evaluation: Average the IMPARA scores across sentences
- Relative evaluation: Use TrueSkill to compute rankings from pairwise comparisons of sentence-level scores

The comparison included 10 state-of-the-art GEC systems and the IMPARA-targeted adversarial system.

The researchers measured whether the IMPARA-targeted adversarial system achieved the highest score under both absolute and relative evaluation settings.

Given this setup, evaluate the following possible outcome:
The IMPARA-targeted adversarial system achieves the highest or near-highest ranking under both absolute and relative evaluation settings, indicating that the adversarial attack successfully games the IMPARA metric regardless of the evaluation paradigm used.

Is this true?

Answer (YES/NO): YES